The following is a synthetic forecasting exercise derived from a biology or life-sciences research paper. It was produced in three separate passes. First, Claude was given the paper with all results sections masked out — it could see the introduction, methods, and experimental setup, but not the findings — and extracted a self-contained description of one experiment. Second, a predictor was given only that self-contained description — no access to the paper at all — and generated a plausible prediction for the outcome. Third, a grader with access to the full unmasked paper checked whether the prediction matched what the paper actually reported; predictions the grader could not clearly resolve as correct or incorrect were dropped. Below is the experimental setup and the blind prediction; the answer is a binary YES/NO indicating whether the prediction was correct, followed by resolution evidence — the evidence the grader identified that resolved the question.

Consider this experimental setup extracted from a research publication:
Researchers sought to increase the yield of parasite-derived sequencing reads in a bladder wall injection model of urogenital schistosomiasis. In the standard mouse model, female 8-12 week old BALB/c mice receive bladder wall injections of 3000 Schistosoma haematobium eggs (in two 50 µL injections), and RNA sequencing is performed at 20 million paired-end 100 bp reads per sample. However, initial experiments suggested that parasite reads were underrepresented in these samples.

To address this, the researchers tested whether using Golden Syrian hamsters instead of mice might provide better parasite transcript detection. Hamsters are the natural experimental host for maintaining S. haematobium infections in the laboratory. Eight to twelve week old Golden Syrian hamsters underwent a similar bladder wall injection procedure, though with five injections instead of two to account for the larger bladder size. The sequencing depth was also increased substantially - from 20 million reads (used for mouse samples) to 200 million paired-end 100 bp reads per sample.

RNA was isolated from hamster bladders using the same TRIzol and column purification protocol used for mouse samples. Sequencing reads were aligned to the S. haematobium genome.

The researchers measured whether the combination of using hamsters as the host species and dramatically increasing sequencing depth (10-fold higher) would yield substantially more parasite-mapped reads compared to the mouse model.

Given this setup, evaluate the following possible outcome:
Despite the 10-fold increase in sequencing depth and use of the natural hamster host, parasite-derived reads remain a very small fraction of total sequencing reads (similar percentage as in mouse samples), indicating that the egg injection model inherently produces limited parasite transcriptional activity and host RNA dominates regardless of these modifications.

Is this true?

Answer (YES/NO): YES